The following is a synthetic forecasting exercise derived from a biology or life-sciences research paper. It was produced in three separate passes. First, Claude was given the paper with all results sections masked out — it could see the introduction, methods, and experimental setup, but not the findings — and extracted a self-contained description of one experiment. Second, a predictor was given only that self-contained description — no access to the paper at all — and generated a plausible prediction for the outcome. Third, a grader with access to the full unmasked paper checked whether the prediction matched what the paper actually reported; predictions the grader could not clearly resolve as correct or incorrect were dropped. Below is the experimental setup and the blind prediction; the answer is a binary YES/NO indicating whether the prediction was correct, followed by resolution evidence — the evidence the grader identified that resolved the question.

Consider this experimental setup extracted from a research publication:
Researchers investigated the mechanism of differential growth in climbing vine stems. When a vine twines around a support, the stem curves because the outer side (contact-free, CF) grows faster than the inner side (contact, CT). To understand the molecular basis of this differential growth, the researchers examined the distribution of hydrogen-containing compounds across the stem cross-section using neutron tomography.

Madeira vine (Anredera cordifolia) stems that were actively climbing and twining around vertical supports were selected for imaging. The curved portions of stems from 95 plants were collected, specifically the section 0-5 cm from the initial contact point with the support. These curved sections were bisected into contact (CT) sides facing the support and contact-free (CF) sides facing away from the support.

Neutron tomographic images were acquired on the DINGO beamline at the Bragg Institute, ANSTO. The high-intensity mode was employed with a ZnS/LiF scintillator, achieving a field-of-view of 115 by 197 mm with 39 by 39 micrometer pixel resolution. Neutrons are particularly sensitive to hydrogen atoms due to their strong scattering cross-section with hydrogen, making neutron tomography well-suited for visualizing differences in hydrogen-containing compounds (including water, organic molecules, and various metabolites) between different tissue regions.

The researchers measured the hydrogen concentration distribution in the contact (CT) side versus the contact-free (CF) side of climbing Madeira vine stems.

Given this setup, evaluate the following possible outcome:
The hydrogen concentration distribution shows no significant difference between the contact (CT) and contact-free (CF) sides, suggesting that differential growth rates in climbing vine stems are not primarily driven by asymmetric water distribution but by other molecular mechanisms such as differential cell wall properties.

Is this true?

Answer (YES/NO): NO